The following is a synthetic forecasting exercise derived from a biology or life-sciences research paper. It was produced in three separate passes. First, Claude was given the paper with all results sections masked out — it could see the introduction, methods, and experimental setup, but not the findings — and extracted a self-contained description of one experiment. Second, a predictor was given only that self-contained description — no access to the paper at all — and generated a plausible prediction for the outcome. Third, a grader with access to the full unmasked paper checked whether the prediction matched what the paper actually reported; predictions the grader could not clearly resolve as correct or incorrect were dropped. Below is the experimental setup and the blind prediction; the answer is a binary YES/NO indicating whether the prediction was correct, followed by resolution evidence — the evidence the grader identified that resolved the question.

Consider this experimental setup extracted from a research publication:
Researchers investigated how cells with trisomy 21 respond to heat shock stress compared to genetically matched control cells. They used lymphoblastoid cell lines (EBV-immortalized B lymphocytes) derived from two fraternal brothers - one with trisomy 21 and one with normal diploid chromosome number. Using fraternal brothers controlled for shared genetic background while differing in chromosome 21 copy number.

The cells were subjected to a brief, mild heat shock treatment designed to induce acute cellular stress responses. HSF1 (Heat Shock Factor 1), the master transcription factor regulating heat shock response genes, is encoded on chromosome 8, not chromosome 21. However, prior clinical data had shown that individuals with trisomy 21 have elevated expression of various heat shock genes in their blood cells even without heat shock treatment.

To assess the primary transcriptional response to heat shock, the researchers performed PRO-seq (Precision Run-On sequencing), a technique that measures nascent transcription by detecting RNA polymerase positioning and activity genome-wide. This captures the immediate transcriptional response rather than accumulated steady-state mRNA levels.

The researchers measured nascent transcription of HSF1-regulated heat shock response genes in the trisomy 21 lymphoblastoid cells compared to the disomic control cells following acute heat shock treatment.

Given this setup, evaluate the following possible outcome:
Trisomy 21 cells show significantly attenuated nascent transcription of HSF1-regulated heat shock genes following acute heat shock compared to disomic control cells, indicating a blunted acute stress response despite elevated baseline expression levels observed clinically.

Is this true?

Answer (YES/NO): NO